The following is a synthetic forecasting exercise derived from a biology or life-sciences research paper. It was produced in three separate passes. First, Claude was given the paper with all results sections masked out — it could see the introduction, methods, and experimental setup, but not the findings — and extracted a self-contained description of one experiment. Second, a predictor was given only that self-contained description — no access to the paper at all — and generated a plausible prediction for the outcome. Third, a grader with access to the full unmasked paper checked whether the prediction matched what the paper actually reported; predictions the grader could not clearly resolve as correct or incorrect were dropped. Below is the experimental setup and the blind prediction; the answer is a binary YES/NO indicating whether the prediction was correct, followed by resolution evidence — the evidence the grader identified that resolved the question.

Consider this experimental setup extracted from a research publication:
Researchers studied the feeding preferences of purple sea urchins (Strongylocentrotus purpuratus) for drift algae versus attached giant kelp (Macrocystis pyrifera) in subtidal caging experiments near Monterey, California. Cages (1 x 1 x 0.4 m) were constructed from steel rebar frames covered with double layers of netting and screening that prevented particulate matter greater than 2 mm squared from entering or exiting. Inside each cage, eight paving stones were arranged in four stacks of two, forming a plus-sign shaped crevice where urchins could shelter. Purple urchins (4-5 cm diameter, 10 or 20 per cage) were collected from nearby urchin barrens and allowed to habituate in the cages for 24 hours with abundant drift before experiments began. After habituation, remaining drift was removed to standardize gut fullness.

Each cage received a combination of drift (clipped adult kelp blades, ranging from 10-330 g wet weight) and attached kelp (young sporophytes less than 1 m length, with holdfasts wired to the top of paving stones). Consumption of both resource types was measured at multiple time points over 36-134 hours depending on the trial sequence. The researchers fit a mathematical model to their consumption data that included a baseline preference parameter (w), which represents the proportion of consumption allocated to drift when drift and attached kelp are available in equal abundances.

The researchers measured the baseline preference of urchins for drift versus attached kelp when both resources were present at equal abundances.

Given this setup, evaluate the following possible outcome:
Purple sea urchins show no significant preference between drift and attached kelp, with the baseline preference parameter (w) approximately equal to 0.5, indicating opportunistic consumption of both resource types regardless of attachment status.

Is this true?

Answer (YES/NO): NO